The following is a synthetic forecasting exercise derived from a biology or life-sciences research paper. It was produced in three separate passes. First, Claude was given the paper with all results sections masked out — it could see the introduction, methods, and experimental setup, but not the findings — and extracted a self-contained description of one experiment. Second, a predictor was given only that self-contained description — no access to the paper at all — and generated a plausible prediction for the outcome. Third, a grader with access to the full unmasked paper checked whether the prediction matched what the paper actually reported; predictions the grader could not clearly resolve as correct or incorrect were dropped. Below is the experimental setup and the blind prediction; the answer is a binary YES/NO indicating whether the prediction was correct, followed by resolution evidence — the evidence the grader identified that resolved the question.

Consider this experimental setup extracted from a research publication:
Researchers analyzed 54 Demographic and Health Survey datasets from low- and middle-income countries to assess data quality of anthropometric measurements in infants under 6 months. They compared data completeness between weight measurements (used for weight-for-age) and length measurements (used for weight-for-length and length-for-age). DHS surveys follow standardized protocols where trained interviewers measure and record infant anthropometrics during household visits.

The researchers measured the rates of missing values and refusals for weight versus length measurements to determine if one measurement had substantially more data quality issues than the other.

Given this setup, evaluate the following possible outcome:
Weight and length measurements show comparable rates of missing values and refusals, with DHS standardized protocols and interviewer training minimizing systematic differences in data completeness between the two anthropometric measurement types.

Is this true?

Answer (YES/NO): YES